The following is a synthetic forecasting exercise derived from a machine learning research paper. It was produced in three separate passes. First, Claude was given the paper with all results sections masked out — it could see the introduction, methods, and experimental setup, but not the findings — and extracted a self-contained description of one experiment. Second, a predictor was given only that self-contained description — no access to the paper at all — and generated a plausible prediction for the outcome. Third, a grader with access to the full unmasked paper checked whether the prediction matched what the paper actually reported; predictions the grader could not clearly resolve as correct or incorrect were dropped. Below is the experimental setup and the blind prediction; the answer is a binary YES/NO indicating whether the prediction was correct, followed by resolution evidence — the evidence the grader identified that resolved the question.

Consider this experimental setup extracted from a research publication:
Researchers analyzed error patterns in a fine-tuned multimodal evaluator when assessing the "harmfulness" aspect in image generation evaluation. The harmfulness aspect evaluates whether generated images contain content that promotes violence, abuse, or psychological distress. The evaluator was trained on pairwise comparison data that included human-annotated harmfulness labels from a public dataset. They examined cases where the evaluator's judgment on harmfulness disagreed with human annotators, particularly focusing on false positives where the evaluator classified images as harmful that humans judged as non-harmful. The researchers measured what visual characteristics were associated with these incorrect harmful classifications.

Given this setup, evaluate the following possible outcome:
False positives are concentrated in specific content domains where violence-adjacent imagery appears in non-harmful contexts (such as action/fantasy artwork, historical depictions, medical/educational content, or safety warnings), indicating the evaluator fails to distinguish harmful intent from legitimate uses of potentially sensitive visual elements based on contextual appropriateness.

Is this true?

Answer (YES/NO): NO